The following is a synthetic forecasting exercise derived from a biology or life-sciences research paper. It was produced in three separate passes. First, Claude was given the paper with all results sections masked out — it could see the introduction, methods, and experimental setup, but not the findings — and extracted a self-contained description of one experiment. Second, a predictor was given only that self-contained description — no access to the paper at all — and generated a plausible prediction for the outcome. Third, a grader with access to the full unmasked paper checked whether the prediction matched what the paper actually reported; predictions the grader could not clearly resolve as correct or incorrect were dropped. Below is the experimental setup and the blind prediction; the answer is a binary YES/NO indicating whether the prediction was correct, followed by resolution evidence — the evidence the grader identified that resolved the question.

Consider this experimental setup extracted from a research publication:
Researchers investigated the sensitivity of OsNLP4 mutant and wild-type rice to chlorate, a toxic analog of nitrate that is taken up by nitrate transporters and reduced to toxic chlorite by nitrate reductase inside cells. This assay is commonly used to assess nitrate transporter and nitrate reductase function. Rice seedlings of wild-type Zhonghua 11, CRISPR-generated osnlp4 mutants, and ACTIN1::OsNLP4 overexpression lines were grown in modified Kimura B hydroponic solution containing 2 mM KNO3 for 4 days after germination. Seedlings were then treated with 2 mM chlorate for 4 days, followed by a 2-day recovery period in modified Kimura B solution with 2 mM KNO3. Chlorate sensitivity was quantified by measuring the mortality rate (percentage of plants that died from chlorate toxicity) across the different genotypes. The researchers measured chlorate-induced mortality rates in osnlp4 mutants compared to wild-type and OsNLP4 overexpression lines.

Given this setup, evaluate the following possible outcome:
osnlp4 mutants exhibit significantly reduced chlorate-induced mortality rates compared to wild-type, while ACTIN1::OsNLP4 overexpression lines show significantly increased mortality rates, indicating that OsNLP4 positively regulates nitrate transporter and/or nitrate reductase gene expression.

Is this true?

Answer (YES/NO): YES